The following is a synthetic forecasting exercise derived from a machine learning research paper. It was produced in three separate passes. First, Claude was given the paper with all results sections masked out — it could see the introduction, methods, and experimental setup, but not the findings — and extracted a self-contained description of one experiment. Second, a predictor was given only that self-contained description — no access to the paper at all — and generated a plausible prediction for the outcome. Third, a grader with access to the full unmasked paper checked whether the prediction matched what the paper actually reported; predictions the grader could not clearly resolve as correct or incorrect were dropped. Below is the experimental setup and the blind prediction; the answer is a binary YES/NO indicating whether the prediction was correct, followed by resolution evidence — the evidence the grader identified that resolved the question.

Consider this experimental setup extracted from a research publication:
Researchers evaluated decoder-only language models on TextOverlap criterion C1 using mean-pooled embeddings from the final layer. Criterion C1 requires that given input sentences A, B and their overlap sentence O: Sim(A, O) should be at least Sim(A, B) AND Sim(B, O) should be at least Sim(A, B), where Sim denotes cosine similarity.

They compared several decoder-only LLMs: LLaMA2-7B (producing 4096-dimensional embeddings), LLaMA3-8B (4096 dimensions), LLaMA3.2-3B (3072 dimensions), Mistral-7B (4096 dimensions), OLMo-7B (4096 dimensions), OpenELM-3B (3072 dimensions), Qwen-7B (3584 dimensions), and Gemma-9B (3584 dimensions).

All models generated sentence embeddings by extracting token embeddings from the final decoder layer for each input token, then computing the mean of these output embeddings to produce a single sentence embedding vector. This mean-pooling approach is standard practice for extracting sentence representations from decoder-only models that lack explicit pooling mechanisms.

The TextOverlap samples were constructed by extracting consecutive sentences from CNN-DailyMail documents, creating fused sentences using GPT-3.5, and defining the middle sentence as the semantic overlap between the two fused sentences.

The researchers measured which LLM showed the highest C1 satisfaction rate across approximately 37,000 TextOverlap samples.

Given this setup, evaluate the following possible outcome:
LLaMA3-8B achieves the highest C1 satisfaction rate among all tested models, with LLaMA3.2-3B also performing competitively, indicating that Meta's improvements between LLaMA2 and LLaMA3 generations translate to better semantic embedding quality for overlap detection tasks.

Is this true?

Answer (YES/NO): NO